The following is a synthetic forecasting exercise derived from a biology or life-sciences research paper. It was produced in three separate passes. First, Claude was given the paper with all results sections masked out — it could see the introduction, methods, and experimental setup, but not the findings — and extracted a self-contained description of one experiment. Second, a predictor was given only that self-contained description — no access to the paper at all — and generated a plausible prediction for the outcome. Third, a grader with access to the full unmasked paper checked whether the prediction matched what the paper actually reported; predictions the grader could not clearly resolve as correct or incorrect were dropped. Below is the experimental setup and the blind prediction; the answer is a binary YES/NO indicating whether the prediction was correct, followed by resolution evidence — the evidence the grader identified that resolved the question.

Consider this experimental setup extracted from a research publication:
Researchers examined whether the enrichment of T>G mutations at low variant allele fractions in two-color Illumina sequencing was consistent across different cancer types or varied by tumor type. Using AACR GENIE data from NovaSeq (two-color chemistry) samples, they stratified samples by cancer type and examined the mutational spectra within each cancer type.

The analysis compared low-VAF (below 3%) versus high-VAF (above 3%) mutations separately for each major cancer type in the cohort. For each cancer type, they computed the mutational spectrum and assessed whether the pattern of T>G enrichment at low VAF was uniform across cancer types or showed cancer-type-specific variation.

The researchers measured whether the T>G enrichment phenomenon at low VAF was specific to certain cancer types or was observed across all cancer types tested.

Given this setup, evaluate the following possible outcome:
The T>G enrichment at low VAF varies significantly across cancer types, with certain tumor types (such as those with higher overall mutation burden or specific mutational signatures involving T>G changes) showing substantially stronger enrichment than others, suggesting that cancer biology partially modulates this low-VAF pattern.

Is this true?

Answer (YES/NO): NO